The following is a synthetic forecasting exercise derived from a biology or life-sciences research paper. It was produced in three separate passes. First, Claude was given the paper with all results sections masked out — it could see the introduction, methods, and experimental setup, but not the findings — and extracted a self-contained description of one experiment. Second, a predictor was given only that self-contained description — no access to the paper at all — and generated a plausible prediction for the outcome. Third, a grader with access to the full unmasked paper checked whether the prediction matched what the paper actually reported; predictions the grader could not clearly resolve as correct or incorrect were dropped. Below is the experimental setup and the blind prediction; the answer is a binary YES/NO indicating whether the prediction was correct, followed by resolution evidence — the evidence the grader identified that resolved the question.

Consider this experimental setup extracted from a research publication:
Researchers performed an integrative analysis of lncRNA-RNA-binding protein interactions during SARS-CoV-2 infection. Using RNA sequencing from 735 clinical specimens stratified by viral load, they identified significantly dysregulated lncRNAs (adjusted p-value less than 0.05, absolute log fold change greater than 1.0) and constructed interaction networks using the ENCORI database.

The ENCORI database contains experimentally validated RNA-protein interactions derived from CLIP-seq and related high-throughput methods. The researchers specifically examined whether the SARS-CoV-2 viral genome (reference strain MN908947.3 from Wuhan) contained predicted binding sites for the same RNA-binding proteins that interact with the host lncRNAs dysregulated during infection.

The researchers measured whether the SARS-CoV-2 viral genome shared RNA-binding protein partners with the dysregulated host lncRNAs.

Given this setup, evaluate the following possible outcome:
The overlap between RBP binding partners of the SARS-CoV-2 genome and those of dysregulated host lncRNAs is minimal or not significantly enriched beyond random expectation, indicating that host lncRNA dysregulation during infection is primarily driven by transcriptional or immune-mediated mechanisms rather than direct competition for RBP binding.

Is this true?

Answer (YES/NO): NO